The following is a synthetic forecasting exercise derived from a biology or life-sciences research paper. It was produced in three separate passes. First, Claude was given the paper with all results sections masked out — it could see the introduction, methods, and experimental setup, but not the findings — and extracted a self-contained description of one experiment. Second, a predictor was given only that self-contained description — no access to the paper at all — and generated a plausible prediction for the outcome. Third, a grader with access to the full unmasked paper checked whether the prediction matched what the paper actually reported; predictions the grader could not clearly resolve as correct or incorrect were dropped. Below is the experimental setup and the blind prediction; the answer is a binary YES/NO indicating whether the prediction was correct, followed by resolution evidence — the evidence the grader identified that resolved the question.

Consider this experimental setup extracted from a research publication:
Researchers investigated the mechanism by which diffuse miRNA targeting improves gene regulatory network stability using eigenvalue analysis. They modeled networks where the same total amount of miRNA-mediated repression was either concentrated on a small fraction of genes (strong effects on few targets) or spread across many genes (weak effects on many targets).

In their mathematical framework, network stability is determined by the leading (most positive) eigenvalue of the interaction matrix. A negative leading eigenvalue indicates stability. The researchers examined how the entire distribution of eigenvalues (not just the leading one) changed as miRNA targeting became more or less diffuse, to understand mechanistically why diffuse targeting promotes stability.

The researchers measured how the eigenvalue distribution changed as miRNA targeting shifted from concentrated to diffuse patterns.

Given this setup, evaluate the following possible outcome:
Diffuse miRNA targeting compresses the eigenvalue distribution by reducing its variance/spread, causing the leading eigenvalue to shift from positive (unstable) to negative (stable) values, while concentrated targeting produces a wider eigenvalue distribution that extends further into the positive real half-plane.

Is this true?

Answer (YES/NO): NO